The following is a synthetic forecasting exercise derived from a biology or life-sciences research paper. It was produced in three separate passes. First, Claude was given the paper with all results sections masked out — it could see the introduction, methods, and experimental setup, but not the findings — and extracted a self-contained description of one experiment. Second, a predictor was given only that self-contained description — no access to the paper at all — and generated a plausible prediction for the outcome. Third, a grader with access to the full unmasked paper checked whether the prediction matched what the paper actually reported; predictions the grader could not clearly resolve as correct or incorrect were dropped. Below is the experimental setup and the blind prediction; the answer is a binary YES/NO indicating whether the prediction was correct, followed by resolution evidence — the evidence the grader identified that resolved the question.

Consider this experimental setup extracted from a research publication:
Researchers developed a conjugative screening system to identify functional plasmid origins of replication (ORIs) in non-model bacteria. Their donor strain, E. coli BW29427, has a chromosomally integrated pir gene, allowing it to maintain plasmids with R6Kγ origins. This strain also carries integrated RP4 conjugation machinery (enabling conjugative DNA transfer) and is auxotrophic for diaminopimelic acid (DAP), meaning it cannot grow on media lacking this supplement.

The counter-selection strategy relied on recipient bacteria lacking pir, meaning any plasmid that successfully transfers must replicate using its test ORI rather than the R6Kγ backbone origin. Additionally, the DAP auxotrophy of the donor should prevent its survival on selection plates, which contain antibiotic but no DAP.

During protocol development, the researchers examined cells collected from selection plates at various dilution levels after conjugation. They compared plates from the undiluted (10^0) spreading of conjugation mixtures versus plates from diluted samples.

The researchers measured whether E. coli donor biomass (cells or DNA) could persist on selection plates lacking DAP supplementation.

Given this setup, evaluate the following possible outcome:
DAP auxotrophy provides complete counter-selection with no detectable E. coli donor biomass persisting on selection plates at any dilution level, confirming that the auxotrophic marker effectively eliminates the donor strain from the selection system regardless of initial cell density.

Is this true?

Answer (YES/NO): NO